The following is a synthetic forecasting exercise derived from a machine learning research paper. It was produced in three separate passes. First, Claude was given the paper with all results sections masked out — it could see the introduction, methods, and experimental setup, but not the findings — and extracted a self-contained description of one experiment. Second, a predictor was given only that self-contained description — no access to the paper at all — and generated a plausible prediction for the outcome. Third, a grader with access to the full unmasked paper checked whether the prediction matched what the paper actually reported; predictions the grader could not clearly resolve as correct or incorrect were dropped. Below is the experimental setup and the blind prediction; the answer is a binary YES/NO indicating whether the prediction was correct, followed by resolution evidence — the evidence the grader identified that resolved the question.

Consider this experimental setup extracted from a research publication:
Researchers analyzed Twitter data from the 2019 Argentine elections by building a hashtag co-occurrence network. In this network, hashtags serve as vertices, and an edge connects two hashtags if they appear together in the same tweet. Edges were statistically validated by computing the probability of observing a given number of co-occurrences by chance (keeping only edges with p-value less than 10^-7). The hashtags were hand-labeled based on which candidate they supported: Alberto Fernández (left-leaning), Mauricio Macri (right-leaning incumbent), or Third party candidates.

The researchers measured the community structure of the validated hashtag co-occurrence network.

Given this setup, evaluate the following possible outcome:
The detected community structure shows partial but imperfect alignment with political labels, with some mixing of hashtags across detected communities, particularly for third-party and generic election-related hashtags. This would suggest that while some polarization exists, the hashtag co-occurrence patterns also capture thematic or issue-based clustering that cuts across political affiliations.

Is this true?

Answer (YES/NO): NO